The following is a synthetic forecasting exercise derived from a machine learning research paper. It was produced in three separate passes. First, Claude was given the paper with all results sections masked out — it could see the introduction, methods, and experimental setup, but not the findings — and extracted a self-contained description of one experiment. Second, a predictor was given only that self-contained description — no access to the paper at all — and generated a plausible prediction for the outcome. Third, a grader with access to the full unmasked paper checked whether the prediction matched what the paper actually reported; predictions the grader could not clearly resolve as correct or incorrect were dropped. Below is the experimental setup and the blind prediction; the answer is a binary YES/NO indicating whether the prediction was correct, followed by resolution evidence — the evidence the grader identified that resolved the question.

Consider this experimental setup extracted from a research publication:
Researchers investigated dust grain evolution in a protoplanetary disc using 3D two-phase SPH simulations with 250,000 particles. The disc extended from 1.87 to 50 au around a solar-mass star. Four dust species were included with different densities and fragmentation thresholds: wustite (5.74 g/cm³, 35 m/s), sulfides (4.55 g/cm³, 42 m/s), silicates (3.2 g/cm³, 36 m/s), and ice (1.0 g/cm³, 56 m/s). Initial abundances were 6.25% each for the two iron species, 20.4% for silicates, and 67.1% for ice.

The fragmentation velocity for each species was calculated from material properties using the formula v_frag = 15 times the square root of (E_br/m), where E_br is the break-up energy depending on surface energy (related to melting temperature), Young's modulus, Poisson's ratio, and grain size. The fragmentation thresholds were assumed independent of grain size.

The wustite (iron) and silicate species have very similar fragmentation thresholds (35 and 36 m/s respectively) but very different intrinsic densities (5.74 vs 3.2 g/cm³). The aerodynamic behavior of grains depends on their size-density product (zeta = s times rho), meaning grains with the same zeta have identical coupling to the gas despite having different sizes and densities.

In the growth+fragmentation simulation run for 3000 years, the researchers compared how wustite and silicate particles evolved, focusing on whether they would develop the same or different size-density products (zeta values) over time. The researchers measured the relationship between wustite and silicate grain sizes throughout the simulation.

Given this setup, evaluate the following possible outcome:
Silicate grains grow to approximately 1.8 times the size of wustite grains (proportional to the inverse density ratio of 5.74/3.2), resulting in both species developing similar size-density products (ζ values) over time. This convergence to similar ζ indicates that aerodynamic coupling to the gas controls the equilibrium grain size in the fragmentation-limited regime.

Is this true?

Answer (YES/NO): YES